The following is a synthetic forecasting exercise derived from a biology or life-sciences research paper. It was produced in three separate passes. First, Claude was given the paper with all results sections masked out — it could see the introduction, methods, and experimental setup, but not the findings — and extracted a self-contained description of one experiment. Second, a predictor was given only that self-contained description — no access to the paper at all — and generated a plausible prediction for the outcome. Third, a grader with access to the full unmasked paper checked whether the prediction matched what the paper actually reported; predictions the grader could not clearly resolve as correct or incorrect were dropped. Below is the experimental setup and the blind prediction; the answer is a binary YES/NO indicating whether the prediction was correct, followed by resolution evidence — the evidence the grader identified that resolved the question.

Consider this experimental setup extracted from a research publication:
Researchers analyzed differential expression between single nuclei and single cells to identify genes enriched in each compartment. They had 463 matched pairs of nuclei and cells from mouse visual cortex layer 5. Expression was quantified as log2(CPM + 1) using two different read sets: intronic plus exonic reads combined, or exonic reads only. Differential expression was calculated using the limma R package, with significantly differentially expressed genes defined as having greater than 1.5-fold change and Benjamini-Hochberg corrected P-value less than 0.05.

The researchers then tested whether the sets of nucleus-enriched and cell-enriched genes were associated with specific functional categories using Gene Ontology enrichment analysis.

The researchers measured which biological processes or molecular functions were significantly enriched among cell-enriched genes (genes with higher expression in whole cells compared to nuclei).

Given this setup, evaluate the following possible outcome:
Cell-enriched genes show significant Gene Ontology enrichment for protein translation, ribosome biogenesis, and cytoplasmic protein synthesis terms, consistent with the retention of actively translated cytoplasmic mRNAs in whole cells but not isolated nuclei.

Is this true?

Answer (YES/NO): YES